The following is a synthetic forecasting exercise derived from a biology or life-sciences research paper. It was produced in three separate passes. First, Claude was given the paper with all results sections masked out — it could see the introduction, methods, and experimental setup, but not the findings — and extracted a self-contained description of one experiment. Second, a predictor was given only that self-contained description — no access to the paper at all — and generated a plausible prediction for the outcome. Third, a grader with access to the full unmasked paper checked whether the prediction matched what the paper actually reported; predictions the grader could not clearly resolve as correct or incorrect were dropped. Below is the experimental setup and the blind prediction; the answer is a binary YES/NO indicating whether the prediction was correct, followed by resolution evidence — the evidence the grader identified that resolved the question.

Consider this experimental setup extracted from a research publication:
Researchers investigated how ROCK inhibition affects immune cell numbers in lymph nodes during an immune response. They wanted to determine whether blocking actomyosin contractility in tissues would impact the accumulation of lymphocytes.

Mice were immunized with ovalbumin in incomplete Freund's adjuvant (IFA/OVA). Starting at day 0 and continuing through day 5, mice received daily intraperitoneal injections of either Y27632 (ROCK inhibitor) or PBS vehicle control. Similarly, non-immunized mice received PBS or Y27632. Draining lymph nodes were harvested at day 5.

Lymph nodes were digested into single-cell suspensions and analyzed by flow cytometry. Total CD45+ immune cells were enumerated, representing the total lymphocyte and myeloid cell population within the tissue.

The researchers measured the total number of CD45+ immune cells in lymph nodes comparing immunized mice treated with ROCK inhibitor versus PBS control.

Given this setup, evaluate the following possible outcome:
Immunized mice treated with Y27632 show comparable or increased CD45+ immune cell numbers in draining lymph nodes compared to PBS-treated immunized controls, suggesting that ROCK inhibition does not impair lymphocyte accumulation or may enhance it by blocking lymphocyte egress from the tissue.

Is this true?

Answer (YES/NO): YES